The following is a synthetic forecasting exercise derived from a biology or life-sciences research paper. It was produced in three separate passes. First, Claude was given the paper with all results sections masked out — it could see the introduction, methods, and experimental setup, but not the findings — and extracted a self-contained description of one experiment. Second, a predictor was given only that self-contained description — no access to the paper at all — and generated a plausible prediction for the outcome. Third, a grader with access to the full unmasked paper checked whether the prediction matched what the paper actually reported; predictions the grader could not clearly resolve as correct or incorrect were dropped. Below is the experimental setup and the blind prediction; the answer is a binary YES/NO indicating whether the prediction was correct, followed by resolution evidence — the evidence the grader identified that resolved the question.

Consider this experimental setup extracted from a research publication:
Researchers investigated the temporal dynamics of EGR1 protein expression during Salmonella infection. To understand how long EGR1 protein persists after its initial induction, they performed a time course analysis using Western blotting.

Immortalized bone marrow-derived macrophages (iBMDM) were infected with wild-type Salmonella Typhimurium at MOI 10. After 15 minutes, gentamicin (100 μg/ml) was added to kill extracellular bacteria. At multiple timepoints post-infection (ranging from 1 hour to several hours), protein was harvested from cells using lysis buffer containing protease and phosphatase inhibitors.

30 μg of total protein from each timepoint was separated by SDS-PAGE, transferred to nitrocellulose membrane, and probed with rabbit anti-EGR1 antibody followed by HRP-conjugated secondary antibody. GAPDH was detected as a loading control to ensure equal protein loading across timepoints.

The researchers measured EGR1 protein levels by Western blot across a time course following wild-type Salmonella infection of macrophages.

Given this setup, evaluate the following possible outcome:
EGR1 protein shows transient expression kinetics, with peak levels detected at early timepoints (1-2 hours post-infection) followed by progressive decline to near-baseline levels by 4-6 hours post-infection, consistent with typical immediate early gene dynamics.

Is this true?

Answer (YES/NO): YES